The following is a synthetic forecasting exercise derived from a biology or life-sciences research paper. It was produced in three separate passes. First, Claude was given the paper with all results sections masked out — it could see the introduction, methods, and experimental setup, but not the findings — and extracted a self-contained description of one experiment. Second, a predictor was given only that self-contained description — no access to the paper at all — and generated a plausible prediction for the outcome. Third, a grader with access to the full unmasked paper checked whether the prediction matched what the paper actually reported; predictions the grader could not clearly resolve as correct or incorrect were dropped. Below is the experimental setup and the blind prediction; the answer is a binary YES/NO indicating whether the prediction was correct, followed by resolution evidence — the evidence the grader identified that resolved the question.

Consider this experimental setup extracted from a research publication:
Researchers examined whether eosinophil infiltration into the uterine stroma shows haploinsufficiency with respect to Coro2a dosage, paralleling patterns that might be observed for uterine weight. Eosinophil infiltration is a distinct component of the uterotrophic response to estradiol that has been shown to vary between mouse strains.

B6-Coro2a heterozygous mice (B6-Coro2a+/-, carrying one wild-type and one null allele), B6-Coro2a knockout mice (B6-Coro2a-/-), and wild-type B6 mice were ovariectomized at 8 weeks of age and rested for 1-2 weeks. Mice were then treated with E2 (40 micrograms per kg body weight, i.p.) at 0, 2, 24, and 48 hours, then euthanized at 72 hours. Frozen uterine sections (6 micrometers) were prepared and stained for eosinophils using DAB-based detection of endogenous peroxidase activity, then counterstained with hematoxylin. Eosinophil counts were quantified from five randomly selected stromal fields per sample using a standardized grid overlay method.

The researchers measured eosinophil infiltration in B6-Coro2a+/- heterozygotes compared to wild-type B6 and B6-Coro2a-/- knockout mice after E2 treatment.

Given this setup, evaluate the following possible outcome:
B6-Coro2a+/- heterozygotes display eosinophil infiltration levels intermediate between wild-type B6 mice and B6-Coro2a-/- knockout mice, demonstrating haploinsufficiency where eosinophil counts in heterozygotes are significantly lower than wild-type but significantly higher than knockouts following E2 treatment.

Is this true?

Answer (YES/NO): YES